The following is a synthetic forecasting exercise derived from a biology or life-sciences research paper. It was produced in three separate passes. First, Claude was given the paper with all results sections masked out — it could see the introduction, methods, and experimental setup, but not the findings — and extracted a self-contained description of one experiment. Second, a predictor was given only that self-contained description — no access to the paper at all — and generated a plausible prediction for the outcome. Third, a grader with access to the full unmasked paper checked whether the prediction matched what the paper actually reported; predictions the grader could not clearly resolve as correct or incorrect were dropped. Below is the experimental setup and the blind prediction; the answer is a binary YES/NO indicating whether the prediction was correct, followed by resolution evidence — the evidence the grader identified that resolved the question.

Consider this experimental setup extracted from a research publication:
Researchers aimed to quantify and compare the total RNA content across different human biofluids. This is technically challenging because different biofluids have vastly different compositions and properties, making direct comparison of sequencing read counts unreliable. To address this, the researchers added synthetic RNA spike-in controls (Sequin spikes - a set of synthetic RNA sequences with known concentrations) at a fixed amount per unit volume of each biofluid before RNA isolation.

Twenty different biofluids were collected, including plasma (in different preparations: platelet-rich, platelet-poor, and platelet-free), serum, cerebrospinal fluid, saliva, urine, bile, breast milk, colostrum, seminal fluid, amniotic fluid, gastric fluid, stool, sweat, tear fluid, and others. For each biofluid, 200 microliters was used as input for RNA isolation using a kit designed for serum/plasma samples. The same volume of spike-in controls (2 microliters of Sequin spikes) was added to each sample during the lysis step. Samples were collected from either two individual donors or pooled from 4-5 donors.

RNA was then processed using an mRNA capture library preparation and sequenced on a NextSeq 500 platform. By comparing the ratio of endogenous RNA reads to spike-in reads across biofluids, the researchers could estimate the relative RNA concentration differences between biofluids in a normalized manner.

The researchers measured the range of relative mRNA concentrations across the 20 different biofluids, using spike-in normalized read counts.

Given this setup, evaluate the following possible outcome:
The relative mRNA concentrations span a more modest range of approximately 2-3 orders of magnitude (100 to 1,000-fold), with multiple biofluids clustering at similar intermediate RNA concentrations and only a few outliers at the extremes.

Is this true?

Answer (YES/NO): NO